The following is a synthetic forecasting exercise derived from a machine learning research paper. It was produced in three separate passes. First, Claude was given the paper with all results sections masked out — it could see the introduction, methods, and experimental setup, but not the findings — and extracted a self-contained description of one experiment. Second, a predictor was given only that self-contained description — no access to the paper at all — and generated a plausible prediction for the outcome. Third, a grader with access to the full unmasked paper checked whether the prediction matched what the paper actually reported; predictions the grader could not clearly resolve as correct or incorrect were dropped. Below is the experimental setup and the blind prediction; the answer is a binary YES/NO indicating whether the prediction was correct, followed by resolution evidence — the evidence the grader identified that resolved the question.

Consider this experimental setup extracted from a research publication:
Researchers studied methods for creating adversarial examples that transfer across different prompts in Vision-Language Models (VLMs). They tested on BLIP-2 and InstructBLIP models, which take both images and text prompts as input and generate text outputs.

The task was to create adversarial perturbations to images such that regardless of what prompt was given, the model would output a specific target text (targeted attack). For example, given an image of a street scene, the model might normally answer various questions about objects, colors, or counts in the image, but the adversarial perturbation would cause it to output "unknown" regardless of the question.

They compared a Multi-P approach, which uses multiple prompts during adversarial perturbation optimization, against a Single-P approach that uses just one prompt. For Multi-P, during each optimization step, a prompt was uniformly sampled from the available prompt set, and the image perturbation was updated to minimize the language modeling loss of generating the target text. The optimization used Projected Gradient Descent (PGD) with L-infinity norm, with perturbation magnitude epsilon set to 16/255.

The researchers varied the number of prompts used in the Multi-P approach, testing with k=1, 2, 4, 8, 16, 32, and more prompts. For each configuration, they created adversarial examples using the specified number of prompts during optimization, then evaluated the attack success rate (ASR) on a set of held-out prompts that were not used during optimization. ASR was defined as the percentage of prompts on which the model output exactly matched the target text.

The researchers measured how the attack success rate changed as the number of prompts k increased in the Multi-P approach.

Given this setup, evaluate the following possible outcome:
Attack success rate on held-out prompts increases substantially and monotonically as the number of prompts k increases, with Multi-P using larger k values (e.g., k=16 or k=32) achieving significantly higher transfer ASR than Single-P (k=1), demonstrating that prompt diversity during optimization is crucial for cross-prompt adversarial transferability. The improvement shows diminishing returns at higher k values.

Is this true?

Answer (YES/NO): YES